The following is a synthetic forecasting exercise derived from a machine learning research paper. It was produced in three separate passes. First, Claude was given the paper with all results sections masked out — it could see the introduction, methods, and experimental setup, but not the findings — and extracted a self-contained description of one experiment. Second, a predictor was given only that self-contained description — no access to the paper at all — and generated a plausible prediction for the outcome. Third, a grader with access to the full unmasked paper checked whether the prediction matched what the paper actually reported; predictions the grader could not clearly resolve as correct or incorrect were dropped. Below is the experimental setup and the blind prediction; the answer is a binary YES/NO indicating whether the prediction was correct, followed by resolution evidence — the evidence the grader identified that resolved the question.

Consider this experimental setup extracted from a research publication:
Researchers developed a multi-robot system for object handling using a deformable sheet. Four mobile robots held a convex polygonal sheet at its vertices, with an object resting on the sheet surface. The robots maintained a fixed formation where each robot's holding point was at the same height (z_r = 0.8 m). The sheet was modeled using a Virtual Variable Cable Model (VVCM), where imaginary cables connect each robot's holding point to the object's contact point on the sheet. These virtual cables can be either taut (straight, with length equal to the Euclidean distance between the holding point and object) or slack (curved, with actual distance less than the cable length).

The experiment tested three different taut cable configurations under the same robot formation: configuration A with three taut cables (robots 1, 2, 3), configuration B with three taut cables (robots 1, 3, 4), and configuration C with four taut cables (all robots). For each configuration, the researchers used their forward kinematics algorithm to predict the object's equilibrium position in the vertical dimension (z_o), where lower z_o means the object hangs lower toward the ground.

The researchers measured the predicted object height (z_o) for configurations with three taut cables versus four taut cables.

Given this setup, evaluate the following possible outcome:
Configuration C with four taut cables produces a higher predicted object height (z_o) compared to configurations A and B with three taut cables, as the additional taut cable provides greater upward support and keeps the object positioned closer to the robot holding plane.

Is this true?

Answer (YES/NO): YES